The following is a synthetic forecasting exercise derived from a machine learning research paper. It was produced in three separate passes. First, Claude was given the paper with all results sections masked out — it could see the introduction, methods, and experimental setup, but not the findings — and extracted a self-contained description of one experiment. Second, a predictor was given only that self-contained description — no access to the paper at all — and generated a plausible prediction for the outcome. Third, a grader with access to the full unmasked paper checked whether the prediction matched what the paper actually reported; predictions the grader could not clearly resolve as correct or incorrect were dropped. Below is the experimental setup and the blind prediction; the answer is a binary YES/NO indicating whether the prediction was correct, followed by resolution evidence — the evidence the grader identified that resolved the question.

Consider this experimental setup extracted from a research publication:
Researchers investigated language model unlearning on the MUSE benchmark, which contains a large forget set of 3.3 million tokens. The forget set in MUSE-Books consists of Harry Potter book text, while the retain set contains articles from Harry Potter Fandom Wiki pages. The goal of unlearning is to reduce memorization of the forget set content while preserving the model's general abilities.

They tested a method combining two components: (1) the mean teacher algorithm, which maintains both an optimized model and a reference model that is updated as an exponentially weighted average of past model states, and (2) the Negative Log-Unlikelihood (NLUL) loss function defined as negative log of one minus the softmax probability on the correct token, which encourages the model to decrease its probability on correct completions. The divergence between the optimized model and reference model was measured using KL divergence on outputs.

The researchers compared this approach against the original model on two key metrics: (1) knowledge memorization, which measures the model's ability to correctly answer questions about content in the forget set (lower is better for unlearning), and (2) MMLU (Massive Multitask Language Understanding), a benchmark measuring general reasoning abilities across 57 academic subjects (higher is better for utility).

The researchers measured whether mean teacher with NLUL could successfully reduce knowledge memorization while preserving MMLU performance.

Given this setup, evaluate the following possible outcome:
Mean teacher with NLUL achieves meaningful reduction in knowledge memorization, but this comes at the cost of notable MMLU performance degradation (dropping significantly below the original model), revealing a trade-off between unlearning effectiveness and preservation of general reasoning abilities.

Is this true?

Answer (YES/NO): NO